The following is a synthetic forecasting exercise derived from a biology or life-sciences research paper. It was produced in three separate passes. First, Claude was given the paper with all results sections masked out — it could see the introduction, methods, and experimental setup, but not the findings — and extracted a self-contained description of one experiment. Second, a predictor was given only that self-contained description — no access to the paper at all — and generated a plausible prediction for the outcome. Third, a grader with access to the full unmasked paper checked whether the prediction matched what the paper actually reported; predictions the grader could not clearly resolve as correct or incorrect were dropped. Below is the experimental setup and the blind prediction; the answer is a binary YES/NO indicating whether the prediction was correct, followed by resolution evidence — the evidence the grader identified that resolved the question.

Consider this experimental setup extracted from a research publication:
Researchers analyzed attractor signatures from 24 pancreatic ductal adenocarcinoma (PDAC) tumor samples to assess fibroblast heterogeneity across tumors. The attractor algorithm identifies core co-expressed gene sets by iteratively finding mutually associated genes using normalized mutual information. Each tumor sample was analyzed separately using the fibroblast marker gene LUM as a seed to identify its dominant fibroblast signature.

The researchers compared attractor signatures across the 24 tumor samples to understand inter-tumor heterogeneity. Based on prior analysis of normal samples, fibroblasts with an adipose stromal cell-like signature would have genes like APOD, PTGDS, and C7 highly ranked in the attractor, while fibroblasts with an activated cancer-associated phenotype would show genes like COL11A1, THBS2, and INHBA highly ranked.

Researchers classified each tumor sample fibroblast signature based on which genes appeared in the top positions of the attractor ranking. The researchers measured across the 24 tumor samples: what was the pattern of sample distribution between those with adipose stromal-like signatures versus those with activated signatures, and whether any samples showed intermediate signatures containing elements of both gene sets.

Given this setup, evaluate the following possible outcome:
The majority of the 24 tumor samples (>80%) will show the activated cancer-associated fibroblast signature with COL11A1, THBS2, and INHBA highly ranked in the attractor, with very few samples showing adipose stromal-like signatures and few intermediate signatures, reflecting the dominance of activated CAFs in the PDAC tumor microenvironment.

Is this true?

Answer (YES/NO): NO